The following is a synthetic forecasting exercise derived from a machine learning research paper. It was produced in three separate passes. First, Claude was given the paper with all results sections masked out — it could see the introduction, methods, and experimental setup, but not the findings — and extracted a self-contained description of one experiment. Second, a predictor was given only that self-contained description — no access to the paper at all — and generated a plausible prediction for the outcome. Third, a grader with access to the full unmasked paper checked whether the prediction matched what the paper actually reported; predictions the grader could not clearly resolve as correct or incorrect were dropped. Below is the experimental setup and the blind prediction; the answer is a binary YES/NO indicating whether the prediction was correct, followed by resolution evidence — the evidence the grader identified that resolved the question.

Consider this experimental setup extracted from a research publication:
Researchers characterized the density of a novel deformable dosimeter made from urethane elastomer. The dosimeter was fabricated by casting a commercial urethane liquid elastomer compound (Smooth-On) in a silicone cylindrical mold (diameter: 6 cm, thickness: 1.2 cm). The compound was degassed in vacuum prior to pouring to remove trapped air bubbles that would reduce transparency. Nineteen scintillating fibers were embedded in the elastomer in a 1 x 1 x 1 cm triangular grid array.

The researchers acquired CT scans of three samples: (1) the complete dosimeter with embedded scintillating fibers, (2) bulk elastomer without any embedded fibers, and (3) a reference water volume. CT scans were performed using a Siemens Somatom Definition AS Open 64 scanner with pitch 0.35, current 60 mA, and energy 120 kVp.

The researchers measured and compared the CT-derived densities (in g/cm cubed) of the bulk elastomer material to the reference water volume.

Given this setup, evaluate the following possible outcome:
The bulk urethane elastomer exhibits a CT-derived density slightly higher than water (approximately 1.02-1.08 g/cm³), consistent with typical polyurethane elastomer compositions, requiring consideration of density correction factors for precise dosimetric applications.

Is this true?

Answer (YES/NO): NO